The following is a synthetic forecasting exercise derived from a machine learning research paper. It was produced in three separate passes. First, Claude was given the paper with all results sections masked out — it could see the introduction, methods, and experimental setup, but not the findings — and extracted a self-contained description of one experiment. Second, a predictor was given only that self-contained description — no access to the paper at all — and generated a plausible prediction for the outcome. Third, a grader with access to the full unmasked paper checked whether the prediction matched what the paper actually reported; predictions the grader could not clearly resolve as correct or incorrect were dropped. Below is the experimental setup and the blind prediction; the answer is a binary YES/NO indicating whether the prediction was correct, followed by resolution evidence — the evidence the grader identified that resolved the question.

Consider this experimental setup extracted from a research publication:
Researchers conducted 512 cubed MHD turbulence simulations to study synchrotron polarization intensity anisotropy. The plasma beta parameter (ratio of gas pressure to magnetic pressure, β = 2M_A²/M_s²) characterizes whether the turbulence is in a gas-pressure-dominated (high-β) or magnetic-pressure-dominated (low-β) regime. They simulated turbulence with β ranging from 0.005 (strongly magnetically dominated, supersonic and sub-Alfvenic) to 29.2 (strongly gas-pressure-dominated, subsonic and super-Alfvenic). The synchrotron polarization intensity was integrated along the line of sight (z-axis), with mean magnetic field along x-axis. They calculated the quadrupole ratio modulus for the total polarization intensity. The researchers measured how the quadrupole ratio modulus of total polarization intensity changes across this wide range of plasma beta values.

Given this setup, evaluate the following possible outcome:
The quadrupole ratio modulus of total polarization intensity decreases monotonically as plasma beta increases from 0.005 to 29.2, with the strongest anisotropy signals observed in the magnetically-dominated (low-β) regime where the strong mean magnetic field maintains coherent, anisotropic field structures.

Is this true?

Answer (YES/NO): YES